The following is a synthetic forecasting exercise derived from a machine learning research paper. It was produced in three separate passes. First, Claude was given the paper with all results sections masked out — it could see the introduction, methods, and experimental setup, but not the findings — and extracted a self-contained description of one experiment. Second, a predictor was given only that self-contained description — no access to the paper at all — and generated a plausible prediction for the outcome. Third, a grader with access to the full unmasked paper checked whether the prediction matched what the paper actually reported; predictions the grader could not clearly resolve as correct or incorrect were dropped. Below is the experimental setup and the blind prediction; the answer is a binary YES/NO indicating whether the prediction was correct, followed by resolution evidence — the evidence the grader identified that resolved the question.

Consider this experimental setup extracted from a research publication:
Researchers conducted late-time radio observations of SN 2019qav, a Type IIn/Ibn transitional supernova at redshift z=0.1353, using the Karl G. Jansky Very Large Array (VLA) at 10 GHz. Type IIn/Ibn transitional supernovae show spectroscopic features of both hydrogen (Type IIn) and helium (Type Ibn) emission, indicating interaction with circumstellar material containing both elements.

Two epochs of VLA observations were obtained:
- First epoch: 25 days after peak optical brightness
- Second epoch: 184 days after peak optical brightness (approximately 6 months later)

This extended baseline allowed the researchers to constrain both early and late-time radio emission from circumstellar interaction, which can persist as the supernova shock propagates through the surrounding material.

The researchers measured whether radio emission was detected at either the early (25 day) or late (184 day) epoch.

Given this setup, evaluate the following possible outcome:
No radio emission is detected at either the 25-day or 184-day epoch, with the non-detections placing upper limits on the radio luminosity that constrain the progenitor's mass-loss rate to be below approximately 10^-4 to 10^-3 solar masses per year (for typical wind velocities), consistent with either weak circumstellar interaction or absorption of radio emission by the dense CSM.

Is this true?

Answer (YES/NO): NO